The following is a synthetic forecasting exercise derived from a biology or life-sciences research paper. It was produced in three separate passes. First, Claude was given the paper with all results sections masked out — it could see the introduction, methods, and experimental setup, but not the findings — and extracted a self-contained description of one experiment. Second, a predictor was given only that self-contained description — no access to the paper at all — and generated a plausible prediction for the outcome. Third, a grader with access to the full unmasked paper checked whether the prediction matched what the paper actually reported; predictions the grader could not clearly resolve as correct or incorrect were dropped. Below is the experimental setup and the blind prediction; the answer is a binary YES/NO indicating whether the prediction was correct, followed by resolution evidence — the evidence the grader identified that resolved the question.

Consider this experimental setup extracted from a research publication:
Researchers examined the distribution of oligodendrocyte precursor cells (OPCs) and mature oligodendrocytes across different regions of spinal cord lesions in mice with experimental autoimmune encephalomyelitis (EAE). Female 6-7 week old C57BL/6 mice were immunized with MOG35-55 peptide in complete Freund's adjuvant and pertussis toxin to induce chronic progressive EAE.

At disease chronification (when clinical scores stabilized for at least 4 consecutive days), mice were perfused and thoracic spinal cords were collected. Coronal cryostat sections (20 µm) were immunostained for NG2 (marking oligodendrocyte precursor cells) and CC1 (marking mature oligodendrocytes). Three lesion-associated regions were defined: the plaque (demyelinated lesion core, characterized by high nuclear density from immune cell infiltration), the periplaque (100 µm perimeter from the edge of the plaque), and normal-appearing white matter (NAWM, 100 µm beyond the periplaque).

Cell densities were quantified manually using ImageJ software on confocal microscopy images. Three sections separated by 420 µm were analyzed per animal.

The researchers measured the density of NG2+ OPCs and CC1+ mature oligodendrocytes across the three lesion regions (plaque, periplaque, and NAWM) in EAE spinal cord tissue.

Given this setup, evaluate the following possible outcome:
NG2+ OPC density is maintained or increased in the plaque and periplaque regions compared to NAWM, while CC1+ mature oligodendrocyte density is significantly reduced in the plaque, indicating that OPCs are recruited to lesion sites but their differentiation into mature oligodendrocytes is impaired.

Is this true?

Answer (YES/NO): NO